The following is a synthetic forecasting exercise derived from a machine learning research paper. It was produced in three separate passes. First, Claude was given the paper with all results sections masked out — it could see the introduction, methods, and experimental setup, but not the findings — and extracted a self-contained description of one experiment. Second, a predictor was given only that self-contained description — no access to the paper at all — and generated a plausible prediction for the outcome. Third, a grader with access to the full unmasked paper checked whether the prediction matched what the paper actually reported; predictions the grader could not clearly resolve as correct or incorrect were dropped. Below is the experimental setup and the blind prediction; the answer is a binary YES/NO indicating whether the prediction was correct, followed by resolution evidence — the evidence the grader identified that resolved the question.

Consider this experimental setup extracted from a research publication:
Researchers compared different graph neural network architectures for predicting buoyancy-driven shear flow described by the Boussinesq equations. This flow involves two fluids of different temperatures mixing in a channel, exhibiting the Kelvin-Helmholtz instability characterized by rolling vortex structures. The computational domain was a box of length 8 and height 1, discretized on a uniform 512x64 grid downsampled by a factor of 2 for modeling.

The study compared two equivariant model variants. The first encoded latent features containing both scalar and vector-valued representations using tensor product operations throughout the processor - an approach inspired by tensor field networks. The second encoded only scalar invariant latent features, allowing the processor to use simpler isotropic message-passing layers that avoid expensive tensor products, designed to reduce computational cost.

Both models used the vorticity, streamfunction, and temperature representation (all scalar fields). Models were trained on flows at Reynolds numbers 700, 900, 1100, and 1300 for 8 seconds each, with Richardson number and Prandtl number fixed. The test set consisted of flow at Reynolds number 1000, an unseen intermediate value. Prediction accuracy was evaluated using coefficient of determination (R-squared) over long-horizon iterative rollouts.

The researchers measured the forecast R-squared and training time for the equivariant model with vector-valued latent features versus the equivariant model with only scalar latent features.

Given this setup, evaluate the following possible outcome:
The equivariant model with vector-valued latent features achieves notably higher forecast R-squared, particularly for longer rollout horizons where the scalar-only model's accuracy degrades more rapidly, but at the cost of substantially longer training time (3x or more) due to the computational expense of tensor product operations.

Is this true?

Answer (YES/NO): NO